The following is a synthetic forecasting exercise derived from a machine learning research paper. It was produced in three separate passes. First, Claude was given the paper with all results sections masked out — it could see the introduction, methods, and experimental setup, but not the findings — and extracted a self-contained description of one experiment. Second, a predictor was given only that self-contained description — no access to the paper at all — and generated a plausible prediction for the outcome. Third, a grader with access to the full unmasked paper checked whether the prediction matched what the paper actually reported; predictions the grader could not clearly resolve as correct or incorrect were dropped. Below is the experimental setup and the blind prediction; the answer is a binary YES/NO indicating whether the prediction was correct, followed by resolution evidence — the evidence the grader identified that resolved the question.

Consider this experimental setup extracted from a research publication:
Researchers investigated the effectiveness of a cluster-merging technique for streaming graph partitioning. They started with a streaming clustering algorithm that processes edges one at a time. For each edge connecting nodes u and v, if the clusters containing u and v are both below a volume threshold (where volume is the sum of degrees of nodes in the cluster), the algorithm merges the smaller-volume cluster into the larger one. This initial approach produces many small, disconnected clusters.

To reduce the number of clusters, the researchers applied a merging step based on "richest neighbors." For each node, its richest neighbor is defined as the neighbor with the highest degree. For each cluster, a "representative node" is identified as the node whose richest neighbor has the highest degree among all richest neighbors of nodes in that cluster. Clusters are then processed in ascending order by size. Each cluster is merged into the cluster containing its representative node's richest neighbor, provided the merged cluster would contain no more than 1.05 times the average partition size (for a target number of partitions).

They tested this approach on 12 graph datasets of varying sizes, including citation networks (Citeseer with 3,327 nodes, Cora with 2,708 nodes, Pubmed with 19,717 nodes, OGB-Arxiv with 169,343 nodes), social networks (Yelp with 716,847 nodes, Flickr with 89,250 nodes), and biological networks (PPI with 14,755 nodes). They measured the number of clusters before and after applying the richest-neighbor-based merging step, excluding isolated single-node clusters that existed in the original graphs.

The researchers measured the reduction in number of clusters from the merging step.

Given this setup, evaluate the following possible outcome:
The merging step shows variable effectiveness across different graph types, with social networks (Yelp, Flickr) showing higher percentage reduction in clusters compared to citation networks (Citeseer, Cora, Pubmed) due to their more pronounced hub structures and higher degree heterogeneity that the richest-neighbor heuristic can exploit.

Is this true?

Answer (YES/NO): NO